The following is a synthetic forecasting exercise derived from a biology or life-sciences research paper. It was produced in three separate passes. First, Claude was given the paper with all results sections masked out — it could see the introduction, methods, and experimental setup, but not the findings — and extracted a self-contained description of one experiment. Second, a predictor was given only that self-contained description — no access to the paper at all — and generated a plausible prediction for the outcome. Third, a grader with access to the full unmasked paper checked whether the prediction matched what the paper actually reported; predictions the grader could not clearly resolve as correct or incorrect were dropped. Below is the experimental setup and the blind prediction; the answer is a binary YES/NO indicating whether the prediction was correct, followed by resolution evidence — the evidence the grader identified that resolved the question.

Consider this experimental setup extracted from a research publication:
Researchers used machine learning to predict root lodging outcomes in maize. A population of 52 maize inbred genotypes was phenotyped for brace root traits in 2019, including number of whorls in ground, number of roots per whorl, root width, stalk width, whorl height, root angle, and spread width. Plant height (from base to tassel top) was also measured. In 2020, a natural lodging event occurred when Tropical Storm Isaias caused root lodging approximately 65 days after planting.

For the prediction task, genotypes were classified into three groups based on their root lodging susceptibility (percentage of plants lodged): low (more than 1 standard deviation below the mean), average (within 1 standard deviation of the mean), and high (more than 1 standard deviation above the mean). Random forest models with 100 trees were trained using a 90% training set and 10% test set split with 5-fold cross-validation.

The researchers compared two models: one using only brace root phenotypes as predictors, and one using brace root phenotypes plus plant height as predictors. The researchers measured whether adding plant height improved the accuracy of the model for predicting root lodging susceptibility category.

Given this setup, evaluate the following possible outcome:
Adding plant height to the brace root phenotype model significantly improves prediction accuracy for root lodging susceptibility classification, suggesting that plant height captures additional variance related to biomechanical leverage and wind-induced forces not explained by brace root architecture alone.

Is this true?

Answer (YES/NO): NO